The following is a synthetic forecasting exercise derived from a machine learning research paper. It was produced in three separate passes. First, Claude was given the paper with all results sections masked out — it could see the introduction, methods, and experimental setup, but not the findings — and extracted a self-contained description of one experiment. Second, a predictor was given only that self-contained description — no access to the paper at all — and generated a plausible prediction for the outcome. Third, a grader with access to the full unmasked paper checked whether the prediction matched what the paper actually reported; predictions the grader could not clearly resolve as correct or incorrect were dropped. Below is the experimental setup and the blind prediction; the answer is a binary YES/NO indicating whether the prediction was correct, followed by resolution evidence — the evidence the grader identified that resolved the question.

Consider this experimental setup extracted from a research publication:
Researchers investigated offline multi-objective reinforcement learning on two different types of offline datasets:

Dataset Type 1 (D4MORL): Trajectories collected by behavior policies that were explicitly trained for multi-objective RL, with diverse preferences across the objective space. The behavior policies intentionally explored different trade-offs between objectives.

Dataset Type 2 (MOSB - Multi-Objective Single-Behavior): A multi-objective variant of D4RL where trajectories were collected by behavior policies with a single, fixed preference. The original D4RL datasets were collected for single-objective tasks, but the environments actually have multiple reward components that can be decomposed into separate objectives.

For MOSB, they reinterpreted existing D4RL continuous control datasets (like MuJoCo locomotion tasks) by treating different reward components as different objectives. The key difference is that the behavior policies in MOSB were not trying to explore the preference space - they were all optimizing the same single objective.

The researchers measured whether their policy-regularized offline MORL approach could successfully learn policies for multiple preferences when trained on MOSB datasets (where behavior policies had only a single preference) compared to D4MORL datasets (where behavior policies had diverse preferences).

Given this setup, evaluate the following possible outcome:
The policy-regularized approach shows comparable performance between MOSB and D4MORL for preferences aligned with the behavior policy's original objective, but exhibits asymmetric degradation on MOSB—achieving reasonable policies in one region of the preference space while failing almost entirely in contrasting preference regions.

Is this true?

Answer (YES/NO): NO